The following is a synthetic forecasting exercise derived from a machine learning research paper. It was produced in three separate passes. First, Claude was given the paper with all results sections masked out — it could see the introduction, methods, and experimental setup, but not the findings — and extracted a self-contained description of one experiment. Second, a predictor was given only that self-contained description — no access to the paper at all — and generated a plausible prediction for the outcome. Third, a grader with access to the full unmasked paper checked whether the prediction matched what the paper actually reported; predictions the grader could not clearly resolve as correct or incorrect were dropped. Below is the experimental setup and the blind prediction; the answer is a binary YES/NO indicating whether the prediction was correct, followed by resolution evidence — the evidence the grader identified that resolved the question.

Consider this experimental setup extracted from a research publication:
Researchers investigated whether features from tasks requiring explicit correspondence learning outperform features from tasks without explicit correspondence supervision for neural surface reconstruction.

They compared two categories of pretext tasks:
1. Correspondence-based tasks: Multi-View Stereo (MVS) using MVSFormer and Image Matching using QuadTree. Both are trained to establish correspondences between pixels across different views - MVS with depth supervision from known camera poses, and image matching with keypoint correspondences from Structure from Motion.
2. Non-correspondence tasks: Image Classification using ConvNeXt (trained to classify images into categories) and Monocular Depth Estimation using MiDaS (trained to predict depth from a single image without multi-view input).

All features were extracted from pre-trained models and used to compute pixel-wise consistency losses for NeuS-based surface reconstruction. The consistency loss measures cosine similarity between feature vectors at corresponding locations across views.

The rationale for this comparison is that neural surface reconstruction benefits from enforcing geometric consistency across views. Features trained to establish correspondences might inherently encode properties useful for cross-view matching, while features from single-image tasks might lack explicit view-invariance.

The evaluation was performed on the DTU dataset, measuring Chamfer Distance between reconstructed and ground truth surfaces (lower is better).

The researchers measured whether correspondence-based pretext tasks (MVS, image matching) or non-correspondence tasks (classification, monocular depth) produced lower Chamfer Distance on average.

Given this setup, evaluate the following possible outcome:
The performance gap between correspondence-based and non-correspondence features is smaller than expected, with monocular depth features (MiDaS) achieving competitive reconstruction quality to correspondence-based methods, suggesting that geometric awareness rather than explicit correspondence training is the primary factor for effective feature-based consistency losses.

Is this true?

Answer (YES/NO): NO